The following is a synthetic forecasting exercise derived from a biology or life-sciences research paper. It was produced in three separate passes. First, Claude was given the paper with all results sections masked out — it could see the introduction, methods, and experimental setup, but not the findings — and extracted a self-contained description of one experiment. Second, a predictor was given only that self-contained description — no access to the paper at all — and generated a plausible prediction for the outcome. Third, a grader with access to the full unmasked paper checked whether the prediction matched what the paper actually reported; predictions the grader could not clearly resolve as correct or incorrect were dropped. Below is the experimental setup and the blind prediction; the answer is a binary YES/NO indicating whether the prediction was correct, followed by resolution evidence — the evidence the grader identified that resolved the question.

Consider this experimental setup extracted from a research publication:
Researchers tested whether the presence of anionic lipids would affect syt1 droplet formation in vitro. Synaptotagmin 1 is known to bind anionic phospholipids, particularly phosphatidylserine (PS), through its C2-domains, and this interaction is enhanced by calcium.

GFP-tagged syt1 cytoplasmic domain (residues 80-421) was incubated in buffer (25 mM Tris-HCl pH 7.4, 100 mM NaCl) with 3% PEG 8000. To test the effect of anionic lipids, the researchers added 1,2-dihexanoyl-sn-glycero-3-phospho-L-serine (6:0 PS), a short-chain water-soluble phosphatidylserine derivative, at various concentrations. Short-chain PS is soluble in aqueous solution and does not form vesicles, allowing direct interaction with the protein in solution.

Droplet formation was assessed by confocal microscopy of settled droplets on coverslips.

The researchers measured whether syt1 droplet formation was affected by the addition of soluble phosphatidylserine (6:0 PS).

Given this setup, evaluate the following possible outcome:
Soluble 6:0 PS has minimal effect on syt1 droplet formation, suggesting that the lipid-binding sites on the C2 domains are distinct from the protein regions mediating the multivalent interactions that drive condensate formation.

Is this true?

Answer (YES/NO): NO